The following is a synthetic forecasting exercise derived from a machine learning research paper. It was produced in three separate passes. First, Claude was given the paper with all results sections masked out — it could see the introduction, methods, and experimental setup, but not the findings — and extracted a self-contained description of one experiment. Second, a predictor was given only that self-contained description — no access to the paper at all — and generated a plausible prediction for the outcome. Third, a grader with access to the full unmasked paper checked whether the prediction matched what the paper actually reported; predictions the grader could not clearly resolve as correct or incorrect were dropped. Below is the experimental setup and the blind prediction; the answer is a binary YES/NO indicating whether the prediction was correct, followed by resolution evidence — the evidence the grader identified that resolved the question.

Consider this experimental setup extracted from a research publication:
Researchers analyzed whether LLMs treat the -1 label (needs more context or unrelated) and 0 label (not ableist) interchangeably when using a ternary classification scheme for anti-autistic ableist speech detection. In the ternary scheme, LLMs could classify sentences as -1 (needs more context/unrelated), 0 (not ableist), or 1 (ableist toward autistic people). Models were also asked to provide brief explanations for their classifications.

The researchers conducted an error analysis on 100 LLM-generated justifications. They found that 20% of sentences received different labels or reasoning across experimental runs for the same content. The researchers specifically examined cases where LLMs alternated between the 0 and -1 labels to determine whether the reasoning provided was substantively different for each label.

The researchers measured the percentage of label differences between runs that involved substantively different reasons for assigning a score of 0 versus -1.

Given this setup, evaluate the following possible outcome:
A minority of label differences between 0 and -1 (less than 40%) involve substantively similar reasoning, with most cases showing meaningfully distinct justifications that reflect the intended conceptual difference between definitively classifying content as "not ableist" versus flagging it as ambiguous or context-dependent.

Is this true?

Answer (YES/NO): NO